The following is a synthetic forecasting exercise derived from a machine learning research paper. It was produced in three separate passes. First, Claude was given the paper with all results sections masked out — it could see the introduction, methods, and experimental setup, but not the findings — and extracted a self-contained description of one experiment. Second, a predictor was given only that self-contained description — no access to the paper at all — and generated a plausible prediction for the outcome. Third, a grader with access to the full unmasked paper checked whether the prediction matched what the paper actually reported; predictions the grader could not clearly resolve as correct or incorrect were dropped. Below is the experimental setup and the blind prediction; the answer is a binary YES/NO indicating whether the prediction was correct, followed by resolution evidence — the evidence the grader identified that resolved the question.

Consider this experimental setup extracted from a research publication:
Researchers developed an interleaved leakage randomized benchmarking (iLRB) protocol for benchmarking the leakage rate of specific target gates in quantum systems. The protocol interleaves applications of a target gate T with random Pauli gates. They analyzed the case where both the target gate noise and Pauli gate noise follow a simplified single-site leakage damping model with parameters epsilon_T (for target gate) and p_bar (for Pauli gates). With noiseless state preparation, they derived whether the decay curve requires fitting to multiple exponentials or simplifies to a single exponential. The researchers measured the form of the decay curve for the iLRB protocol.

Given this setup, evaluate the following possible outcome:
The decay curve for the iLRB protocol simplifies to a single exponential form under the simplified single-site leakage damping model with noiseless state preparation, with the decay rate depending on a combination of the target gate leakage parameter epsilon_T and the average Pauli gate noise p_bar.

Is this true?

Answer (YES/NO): YES